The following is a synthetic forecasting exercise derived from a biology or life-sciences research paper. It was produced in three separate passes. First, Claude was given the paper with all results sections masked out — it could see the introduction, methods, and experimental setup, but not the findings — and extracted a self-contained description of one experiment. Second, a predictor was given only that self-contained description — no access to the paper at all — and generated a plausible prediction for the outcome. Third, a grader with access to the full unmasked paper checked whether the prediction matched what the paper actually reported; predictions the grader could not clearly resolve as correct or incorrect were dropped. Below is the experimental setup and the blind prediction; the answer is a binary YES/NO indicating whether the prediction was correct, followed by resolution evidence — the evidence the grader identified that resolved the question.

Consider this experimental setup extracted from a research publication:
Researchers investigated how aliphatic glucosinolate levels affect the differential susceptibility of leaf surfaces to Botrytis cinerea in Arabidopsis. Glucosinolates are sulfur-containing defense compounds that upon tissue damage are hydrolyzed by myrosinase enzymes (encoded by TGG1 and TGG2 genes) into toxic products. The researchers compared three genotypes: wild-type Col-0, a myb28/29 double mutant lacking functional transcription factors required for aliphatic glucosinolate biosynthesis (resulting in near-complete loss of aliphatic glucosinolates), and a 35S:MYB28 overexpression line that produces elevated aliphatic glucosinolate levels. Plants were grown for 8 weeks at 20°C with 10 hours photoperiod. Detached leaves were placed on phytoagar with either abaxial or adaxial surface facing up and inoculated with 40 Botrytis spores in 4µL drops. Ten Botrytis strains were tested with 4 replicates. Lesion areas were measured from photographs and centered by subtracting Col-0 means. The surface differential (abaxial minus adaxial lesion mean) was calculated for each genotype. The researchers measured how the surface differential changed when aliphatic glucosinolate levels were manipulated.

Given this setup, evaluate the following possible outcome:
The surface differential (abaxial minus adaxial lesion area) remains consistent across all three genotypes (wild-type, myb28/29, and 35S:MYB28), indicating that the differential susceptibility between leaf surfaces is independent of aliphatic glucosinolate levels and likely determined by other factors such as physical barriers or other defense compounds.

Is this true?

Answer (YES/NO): NO